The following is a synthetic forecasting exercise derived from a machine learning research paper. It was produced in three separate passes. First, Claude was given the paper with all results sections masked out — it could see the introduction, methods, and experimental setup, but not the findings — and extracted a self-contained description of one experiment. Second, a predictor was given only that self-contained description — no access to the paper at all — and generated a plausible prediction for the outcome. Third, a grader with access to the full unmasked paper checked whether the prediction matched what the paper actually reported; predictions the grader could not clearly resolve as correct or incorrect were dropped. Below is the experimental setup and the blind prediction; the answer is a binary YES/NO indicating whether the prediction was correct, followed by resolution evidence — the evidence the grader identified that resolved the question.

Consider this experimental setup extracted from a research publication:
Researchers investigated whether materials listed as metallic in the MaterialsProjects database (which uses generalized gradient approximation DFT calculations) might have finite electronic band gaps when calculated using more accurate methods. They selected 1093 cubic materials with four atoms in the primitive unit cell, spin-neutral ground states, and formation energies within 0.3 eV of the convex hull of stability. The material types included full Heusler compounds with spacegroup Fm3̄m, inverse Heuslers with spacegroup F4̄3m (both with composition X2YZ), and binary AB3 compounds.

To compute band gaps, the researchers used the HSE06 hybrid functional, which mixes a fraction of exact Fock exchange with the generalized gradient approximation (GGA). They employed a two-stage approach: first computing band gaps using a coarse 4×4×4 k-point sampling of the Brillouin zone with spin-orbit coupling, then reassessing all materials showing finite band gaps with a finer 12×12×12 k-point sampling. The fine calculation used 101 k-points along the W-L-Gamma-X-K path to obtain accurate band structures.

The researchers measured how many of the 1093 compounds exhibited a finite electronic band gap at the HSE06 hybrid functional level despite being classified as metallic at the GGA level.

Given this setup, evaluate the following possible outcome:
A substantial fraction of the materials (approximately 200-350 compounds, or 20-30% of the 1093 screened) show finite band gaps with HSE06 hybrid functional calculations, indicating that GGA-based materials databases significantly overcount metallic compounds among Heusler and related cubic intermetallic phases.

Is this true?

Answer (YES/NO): NO